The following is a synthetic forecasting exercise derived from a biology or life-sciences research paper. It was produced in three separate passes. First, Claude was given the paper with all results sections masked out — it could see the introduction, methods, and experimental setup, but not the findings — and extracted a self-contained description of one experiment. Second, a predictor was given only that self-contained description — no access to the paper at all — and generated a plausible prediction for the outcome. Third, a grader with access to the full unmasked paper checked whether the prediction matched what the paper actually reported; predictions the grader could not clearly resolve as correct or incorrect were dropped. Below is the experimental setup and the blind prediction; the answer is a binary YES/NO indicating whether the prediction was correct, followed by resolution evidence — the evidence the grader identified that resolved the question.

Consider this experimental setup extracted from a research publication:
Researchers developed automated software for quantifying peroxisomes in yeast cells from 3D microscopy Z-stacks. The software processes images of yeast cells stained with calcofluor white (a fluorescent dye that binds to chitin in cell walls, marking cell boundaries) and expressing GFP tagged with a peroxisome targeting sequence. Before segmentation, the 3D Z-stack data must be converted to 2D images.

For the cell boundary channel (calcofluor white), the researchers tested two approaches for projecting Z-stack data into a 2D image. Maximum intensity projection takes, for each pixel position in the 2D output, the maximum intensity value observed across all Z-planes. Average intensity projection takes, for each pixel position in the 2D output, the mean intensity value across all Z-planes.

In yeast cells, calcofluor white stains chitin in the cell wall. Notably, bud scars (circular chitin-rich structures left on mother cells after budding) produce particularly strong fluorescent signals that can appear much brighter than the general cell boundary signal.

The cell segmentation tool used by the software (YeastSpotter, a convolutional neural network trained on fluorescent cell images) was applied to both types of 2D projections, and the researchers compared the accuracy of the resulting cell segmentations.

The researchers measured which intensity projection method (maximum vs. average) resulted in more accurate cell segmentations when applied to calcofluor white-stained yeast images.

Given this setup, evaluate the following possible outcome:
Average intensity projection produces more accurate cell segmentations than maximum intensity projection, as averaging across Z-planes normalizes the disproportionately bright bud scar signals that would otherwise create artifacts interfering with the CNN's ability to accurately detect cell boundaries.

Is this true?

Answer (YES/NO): YES